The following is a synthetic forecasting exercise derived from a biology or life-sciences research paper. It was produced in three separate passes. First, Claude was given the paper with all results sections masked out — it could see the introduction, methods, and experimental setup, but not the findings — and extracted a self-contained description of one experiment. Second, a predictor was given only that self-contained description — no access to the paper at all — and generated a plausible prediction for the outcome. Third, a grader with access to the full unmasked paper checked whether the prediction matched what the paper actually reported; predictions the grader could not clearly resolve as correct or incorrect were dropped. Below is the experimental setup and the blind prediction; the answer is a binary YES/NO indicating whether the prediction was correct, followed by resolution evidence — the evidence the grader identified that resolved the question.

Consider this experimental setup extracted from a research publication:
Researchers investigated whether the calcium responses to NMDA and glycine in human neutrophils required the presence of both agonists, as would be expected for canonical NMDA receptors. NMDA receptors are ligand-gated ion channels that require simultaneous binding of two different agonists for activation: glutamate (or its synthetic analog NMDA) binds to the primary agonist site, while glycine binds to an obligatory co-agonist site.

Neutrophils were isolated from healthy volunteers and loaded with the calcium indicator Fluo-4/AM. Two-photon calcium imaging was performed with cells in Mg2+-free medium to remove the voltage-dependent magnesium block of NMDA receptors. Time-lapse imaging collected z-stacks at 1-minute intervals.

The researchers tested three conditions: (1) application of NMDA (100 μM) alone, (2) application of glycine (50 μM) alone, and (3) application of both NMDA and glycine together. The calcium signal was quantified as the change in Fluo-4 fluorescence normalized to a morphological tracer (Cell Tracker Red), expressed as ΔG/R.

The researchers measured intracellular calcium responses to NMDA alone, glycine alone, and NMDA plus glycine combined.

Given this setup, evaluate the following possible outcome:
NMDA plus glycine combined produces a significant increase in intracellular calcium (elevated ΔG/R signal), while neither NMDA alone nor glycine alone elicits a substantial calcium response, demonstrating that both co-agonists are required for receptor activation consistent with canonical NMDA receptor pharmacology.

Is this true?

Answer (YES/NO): YES